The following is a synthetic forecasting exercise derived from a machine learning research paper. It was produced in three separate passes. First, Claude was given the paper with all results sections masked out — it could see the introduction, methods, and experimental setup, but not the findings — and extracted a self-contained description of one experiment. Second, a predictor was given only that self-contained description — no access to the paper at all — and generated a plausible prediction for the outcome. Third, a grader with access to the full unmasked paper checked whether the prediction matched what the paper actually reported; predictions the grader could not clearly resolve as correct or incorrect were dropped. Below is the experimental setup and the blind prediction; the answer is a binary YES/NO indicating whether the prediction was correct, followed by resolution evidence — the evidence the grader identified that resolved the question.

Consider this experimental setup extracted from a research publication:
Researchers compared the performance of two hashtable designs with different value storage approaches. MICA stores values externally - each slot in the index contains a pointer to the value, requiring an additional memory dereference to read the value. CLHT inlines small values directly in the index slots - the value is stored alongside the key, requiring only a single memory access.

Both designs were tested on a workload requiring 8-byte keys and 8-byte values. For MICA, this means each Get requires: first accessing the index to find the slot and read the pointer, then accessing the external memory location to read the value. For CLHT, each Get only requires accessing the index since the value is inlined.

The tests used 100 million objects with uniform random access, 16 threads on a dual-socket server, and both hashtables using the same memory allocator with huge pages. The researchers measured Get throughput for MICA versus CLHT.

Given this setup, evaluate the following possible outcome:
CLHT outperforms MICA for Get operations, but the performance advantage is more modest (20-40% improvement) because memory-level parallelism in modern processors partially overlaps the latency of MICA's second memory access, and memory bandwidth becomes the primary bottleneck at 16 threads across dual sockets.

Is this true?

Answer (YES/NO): YES